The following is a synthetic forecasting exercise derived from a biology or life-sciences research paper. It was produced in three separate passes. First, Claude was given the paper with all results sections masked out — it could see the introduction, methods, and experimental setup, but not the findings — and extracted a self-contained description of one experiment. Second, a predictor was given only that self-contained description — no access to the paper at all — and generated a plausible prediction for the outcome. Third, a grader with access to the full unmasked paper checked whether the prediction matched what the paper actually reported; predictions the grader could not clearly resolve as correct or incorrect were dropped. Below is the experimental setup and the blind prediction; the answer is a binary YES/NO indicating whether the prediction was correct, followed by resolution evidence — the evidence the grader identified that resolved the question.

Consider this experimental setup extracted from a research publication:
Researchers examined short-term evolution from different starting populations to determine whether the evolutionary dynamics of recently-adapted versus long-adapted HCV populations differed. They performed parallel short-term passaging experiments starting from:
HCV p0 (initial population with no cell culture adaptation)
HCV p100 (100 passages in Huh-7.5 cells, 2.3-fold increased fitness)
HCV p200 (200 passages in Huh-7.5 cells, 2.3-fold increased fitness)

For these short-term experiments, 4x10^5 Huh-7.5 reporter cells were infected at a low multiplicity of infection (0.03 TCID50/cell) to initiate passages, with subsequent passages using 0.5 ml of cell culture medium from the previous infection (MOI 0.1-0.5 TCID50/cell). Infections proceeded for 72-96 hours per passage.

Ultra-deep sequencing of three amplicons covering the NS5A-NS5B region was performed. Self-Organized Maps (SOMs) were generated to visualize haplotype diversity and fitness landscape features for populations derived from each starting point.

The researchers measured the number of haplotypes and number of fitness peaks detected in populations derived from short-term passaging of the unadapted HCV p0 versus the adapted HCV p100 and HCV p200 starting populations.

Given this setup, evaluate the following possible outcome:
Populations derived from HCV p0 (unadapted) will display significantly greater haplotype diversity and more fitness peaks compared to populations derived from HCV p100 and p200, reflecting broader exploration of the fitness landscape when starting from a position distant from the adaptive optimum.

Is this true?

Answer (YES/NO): NO